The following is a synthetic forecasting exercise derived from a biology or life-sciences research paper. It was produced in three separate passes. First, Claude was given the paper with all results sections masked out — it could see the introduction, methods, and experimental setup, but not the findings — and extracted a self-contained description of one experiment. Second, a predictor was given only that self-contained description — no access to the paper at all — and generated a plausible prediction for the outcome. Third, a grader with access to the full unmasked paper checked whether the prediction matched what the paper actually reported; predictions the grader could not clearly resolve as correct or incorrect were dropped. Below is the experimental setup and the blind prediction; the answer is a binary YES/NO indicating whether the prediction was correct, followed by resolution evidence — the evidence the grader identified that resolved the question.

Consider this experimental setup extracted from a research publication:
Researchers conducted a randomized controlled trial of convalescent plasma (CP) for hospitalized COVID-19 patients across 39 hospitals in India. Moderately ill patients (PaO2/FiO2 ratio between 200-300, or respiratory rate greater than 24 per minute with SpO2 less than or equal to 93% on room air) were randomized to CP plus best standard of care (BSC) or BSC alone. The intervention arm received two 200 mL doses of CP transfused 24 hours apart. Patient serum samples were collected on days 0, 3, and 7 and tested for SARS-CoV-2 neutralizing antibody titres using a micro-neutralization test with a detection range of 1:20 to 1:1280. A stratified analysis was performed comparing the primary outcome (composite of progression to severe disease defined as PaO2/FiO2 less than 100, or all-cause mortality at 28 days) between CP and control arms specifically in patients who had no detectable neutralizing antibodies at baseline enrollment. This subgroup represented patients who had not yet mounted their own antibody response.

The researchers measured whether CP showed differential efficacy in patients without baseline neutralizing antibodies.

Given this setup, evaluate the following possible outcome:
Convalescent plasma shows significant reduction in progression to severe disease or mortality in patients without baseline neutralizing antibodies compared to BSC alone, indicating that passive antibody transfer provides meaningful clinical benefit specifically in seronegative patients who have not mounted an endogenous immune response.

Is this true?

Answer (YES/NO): NO